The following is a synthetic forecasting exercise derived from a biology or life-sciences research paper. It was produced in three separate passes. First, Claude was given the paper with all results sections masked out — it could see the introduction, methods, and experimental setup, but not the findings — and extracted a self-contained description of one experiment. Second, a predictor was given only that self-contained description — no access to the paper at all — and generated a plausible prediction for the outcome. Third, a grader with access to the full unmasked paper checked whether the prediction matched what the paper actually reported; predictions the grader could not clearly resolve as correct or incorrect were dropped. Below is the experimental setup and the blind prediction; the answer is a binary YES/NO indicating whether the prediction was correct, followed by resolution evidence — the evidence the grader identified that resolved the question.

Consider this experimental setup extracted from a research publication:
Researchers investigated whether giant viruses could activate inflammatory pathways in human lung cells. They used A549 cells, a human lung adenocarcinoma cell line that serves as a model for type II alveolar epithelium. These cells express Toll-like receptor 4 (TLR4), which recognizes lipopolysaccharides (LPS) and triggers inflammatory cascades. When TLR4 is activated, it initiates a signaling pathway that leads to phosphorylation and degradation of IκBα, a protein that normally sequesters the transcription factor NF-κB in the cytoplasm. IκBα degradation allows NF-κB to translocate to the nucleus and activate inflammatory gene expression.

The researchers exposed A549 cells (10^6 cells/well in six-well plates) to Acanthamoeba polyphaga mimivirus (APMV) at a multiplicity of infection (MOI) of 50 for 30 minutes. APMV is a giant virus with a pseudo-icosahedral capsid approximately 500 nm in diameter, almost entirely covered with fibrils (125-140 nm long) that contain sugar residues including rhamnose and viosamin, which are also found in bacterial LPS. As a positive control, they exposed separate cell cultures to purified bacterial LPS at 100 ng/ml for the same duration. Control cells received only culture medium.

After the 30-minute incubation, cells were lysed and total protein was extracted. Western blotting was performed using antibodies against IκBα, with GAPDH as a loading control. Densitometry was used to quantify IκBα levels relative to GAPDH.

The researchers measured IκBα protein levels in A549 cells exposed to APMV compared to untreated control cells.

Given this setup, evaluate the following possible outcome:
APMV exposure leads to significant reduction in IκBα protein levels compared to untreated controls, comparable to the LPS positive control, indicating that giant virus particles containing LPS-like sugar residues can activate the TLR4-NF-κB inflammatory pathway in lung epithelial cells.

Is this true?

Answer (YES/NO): NO